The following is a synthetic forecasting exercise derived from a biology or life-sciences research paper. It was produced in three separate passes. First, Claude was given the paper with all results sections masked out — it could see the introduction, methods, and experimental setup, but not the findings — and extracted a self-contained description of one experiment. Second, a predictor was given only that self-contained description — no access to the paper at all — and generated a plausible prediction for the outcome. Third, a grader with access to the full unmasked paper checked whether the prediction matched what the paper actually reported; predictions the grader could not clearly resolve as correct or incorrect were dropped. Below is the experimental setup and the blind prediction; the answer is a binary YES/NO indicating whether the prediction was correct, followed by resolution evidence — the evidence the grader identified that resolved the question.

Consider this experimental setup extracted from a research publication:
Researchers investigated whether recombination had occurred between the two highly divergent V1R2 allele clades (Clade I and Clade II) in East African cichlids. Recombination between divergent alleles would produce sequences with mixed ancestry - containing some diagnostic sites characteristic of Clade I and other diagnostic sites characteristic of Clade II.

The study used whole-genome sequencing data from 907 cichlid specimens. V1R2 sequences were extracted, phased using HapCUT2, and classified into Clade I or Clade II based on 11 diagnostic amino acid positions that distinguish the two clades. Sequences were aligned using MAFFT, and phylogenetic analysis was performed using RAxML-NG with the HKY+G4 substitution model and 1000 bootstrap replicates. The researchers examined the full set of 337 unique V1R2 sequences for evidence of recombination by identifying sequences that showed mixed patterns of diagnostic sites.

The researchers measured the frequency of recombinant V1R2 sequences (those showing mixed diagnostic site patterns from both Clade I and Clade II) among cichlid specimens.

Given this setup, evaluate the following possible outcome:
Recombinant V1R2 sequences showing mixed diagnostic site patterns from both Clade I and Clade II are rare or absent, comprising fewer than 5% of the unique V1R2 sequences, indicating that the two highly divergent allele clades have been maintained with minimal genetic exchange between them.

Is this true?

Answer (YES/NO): YES